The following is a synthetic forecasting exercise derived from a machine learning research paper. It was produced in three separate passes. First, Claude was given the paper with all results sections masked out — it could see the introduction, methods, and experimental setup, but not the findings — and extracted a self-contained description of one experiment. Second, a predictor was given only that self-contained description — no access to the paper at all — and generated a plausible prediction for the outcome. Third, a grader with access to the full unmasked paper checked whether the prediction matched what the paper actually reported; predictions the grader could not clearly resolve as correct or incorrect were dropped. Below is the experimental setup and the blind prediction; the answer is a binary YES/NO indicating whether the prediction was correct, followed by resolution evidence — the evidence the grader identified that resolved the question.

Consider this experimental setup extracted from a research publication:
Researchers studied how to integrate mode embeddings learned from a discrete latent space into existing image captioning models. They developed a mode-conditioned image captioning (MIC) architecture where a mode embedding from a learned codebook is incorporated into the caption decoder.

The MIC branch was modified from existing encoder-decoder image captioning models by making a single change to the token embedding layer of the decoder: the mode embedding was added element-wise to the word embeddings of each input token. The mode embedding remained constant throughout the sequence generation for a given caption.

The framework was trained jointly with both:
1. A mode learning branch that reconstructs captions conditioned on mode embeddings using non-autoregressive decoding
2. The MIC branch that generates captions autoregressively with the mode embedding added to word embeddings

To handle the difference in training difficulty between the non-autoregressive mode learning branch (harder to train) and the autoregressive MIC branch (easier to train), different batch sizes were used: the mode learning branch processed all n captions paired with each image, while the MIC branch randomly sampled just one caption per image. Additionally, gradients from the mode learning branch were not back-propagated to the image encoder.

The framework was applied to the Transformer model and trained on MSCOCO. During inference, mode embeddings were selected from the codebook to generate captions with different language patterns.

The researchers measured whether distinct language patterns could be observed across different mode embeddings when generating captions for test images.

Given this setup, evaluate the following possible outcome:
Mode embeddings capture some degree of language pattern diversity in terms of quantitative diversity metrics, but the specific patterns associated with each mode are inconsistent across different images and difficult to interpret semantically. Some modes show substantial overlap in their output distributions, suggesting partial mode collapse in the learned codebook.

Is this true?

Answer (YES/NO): NO